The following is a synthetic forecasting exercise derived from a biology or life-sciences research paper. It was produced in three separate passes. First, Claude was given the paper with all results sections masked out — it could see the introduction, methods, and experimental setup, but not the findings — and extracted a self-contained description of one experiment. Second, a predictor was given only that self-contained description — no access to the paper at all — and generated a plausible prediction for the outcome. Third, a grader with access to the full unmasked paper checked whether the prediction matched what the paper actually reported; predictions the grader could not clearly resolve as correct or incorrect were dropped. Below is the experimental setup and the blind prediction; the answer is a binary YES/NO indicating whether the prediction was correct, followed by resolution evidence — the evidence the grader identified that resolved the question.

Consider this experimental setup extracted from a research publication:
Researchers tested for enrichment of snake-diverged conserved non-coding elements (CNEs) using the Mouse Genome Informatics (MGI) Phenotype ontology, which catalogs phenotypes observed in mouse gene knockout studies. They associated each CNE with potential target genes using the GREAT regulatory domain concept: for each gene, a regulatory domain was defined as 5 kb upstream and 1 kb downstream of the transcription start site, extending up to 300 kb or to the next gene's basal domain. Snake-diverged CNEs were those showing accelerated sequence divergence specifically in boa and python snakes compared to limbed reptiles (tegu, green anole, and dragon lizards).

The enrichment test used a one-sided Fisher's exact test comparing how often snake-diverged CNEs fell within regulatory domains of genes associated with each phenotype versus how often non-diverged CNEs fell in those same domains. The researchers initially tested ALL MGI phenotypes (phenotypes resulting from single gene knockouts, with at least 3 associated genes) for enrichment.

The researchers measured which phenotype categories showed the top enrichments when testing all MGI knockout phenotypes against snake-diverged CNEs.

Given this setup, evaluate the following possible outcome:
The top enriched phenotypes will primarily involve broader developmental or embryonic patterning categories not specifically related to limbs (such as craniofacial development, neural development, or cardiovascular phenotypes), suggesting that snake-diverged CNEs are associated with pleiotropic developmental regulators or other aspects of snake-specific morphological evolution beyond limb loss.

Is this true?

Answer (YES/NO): NO